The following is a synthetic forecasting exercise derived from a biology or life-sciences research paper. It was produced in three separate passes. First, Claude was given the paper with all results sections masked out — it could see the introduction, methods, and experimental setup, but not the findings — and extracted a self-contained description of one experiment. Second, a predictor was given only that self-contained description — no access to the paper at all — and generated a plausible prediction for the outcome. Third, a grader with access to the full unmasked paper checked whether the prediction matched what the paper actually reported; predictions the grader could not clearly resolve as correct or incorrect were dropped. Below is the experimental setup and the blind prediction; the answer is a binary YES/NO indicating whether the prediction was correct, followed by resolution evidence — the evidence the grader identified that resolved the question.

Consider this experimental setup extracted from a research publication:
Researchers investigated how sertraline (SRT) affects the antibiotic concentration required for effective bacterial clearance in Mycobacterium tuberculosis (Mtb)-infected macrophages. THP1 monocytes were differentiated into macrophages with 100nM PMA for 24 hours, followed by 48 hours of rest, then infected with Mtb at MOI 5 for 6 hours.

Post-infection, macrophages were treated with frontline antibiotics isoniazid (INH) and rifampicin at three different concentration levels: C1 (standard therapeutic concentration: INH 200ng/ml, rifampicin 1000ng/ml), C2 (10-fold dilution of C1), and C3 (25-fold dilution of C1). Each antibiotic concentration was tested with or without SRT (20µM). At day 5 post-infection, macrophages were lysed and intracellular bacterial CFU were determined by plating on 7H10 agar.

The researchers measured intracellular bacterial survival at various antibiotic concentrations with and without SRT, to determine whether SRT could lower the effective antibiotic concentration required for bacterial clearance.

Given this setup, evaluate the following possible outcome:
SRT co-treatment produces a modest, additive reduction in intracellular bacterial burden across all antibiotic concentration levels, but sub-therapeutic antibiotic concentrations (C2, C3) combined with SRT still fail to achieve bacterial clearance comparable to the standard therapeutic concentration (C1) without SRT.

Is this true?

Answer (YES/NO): NO